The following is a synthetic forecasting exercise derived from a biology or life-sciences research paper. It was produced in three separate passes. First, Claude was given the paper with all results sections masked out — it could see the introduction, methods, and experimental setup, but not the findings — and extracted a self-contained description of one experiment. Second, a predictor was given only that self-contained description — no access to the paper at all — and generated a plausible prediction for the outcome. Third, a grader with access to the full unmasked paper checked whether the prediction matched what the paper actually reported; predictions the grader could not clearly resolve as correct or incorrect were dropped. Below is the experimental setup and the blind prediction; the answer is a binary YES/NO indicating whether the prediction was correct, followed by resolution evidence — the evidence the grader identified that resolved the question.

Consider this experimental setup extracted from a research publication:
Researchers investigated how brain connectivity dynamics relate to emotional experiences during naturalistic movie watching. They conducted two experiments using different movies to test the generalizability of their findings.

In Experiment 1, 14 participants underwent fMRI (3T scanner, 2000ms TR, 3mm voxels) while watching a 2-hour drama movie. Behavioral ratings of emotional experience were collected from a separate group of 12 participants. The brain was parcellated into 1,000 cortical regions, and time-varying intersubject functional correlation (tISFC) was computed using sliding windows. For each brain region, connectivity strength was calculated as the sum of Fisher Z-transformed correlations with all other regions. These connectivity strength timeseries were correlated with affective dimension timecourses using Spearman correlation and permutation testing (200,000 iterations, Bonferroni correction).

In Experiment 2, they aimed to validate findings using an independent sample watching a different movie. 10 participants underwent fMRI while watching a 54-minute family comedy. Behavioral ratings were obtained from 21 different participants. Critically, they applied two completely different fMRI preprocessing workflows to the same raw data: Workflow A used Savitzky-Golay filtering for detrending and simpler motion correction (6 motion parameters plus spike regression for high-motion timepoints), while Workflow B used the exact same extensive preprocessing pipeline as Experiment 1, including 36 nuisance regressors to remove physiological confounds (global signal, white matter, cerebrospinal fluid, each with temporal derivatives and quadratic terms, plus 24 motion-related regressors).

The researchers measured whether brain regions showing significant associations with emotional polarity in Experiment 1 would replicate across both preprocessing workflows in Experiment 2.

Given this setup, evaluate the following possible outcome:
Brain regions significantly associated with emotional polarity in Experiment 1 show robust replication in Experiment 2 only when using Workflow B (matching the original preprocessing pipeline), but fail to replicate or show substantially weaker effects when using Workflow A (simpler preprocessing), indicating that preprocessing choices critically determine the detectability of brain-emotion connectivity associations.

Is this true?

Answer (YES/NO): NO